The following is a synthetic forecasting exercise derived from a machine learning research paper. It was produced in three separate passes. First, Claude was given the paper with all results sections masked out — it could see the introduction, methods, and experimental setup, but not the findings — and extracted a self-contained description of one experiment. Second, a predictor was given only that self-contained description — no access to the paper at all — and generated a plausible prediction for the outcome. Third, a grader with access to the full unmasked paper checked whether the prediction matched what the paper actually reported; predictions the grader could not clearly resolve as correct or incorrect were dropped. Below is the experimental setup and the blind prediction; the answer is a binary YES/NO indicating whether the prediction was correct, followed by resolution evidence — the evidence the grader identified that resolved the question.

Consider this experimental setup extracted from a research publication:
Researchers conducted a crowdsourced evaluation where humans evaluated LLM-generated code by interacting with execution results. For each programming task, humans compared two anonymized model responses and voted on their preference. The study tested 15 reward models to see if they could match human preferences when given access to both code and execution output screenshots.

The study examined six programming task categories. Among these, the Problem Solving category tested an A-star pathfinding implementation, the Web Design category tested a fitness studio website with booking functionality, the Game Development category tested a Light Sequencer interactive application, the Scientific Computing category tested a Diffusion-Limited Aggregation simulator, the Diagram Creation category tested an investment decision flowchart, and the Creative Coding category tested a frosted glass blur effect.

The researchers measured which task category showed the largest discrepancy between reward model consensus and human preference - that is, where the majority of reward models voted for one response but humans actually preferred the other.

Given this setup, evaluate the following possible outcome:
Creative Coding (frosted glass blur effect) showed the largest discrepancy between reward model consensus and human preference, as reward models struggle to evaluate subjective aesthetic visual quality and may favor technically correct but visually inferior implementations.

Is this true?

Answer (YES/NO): NO